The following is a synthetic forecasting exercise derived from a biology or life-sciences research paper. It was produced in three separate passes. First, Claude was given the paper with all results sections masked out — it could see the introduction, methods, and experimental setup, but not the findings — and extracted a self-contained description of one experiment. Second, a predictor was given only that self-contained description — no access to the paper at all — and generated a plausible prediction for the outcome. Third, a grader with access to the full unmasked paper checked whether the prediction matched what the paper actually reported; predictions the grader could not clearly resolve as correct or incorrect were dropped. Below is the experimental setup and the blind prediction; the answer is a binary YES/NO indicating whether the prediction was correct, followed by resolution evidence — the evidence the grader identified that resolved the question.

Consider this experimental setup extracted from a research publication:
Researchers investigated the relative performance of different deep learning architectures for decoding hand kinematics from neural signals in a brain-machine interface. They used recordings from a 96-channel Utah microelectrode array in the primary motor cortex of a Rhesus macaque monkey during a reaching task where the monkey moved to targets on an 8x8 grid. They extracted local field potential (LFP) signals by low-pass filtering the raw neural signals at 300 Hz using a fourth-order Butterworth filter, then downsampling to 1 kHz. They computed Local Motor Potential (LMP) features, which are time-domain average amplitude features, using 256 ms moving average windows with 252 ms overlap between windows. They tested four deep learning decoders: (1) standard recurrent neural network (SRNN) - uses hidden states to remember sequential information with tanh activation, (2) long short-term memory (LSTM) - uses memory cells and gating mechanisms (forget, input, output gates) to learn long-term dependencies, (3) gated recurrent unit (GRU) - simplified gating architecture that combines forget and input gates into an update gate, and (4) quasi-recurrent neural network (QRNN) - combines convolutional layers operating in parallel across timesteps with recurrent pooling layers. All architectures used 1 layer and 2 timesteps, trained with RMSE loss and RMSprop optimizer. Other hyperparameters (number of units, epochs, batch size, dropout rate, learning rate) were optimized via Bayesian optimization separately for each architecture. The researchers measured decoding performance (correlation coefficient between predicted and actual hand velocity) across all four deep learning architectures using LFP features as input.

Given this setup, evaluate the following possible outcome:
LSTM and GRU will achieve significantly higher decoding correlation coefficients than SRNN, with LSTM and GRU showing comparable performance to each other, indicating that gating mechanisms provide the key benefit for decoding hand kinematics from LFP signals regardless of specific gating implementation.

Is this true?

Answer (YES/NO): NO